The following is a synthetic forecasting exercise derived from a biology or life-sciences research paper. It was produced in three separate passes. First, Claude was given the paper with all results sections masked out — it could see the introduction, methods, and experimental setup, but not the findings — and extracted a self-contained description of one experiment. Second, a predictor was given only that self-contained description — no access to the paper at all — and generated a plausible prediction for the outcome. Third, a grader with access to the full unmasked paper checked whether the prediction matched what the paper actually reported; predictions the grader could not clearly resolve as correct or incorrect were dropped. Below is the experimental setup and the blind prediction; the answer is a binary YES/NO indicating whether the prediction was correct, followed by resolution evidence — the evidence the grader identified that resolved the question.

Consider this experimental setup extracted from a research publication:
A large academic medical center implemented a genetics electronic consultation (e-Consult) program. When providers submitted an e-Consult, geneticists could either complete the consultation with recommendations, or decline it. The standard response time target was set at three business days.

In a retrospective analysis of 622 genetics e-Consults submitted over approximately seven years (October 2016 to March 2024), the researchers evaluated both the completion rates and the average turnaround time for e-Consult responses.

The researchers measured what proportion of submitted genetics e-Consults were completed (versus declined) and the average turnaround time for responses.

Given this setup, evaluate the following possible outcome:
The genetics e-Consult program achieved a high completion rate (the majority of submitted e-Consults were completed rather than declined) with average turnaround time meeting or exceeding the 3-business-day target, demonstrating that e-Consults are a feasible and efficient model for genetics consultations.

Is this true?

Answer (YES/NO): YES